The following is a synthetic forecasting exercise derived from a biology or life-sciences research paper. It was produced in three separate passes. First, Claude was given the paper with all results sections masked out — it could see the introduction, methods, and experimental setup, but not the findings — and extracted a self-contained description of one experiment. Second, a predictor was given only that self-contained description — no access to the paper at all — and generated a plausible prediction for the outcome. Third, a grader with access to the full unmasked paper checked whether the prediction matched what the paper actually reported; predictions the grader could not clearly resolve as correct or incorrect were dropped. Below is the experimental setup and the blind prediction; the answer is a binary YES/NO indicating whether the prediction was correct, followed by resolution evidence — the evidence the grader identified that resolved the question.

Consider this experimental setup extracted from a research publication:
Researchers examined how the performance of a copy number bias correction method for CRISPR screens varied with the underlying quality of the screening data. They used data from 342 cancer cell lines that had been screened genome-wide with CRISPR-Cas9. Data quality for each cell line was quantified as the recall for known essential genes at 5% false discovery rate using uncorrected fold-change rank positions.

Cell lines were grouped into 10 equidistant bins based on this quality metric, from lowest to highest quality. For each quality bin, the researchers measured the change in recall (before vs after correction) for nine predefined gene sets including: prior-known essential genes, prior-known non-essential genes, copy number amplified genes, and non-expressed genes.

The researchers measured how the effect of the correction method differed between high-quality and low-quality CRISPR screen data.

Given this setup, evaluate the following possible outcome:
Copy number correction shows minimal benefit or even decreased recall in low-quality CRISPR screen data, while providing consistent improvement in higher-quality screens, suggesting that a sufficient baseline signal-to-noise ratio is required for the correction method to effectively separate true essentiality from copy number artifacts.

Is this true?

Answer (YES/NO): NO